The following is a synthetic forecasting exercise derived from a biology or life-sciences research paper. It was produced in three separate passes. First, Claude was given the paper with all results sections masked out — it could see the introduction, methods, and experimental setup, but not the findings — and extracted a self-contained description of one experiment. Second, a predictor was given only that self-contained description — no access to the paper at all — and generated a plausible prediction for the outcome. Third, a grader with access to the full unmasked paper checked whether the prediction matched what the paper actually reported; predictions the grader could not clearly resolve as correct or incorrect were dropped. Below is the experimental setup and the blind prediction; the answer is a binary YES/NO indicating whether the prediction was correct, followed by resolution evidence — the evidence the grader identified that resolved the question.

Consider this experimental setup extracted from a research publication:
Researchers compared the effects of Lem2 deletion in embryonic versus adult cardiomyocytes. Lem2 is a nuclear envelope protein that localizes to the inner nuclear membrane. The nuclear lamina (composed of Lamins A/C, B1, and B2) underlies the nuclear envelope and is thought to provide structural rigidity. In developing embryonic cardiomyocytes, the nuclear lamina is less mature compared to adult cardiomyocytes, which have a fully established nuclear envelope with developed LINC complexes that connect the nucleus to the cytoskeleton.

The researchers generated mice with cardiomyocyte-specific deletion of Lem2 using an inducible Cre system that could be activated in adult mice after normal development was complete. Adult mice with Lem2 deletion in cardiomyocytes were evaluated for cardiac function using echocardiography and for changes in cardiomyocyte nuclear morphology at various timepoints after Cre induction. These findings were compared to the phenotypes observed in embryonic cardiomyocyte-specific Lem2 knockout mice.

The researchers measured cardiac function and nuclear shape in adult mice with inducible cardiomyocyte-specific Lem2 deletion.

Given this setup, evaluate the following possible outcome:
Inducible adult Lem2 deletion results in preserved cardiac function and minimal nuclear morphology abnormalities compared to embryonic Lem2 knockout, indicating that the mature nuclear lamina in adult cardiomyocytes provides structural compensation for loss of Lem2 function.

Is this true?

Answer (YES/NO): YES